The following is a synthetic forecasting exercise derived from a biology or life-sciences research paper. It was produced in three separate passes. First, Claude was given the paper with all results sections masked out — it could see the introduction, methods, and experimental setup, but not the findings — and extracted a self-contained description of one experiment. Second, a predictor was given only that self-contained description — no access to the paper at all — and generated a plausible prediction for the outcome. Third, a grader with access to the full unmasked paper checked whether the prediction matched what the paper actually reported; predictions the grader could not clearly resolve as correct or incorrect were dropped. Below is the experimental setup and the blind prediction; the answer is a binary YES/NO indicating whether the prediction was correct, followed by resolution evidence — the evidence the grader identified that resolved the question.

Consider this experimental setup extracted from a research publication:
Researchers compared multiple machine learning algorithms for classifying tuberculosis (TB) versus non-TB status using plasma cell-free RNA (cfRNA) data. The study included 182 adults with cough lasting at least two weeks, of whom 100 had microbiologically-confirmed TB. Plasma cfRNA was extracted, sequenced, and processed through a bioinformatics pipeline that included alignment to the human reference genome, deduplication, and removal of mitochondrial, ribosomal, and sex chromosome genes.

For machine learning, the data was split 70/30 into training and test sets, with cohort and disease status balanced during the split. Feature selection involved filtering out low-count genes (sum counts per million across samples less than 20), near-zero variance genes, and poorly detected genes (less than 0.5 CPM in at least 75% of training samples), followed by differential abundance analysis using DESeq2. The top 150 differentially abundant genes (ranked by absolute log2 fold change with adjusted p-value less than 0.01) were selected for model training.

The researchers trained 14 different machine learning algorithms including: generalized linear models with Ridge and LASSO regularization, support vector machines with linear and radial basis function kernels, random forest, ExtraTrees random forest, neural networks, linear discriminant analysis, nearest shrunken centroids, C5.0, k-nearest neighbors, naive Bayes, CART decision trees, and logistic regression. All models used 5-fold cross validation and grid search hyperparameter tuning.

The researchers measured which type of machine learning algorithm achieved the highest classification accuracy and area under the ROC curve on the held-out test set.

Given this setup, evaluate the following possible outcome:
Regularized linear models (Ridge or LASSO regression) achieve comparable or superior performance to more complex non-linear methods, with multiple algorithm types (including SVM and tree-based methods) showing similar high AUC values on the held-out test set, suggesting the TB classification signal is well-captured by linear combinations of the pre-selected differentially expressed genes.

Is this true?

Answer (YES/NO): NO